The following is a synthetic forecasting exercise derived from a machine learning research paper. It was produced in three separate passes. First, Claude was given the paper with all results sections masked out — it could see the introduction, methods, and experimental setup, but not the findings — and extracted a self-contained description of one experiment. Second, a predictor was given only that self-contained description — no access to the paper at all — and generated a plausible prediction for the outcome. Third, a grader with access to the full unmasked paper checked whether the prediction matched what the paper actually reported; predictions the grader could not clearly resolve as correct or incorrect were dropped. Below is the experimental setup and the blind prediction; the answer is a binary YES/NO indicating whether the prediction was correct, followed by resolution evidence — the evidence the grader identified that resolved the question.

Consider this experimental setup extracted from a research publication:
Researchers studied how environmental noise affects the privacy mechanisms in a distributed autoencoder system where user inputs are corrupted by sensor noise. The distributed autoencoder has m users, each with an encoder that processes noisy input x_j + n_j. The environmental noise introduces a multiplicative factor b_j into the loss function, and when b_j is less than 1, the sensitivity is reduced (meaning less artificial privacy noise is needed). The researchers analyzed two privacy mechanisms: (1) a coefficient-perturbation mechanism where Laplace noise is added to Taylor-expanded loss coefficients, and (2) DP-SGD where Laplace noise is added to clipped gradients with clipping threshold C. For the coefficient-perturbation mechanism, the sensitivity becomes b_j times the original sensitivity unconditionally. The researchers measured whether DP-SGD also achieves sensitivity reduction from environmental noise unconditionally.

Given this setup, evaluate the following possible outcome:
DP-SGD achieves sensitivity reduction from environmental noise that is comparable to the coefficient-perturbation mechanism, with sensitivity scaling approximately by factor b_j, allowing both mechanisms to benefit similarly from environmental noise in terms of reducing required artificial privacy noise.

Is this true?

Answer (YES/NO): NO